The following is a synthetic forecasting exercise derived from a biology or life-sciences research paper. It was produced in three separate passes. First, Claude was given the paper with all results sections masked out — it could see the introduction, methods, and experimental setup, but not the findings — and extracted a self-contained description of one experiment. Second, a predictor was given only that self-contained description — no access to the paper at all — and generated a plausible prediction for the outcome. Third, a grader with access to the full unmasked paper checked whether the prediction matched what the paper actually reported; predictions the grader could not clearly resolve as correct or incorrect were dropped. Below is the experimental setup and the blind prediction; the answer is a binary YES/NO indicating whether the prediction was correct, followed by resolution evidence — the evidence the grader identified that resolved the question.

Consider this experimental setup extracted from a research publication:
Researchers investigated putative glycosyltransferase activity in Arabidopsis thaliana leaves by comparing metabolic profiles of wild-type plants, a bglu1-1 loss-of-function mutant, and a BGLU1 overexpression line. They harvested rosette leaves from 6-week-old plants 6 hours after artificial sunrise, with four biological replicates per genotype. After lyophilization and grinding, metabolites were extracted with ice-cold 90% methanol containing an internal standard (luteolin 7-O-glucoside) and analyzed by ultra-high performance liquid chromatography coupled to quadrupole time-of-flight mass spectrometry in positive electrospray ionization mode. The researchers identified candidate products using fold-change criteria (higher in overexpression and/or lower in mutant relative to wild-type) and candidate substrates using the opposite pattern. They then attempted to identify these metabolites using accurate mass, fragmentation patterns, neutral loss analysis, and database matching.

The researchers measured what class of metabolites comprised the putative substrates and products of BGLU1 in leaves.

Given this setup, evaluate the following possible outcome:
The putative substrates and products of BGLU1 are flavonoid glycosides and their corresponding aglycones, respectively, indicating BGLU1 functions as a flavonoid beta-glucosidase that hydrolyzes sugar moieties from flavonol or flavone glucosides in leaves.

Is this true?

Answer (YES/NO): NO